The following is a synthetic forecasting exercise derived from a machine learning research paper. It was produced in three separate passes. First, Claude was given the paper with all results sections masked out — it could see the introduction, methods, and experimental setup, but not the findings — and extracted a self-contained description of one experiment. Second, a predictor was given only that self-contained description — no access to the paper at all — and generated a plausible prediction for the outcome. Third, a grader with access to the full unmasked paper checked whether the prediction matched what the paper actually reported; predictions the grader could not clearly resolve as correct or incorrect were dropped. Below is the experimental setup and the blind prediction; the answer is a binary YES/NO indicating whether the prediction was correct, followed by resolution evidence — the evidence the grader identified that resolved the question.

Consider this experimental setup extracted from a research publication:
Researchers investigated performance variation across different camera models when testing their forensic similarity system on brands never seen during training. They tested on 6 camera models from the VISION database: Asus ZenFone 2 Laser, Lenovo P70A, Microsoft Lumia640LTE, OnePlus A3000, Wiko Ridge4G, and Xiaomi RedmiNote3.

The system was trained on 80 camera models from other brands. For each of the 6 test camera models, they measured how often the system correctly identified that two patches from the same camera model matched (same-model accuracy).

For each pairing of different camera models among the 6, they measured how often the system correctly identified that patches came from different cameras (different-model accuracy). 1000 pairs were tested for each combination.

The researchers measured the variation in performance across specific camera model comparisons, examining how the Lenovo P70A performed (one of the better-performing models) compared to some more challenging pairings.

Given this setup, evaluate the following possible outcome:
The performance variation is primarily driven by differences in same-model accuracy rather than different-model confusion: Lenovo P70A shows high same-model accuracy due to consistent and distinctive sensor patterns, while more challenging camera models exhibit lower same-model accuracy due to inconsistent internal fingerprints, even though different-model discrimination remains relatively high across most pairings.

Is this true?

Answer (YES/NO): NO